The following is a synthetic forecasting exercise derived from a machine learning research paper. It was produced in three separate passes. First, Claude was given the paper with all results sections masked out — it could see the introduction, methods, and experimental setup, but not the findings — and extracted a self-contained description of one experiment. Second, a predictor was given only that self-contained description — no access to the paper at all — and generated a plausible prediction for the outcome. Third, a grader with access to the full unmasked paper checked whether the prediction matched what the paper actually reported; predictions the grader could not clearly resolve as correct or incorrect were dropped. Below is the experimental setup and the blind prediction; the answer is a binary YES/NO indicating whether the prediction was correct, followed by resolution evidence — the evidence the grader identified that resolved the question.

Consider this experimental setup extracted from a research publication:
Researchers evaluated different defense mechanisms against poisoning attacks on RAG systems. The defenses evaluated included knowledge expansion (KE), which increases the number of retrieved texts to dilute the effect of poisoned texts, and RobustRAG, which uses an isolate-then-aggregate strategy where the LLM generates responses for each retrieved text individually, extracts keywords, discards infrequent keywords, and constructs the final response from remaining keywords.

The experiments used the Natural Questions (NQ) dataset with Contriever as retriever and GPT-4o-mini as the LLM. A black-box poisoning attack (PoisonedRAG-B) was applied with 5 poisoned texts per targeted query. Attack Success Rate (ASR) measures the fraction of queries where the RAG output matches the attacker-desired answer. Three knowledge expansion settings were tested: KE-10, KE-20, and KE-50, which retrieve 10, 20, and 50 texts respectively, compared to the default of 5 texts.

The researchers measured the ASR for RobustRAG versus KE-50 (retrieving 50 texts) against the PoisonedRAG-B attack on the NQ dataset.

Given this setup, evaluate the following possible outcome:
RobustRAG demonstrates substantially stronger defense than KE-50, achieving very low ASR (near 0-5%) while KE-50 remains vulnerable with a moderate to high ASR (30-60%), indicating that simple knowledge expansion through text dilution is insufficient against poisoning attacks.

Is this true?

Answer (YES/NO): NO